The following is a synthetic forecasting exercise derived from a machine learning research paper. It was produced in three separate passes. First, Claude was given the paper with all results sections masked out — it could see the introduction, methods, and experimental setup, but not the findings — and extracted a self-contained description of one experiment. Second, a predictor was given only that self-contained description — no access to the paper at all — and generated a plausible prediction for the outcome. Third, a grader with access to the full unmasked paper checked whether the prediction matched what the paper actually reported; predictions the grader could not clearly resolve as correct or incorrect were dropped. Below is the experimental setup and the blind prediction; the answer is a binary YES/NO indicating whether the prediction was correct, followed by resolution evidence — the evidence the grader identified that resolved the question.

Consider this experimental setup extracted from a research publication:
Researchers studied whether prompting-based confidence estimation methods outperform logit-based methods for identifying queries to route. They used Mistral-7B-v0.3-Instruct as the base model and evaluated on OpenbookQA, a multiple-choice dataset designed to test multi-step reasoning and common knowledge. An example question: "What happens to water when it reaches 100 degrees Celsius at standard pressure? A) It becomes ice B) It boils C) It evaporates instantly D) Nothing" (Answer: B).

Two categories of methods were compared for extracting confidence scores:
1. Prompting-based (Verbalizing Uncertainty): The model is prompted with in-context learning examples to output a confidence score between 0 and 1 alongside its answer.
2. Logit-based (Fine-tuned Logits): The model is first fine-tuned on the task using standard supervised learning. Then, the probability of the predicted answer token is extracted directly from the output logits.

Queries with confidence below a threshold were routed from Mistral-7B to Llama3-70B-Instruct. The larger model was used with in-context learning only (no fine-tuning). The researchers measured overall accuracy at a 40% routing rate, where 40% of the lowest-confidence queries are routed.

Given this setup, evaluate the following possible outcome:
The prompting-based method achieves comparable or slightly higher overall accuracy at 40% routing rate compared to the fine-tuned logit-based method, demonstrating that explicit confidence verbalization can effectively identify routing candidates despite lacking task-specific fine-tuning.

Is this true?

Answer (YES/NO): NO